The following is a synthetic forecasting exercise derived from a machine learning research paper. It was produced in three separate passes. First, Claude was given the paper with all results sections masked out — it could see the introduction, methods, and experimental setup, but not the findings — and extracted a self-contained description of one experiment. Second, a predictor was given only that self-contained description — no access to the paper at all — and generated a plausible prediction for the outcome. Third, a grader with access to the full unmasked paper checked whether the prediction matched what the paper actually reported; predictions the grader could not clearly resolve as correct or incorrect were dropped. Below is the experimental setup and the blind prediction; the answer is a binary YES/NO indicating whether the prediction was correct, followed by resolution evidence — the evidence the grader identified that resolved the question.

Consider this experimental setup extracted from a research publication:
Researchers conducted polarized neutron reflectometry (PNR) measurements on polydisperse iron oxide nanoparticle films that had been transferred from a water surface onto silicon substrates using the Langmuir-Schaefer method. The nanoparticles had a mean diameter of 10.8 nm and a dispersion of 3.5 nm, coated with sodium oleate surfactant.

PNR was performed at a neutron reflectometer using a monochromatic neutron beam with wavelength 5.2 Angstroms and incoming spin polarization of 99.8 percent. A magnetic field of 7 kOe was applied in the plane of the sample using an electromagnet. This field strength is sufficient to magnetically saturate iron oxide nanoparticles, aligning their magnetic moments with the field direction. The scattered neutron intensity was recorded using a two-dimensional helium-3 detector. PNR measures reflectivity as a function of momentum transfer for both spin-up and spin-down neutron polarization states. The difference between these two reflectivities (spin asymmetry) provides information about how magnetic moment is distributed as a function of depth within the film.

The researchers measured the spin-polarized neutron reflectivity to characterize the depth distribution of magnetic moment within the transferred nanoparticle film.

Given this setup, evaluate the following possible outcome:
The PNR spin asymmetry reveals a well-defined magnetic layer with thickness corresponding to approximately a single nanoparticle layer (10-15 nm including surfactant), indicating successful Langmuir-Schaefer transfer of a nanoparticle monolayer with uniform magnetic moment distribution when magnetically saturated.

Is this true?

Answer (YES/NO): NO